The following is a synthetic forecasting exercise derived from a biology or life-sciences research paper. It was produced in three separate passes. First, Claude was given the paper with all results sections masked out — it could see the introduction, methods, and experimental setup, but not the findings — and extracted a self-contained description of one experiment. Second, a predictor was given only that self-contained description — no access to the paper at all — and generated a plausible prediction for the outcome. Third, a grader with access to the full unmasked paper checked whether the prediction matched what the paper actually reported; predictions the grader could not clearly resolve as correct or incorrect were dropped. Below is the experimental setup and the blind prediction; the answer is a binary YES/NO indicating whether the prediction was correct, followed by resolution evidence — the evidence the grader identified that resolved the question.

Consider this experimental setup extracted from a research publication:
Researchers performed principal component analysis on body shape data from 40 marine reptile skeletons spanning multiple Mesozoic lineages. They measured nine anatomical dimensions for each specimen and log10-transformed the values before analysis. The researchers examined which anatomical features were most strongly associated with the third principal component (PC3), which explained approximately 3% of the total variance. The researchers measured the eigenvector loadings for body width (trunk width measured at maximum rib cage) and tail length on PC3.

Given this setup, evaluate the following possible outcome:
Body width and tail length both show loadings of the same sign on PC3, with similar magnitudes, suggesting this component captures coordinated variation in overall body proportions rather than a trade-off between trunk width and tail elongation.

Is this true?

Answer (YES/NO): NO